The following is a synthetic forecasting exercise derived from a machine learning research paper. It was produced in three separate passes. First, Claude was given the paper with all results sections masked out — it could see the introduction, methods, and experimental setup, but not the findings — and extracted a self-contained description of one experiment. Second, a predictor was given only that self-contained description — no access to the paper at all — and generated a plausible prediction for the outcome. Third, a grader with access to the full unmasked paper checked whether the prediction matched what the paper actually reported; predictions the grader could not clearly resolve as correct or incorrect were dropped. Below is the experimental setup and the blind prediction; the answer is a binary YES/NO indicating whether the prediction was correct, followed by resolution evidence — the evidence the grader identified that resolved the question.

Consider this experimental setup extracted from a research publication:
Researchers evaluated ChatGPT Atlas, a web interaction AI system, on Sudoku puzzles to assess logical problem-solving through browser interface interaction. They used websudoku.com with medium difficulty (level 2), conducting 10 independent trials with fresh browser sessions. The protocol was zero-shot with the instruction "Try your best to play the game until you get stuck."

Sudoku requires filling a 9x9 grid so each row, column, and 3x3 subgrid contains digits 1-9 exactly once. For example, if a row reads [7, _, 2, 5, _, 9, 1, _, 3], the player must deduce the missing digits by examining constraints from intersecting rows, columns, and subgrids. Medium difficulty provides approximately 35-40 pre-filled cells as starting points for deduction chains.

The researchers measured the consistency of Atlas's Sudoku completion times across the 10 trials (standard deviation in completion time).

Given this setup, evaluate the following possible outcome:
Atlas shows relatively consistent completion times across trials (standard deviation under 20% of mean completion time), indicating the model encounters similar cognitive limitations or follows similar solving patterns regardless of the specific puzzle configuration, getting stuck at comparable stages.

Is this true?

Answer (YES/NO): NO